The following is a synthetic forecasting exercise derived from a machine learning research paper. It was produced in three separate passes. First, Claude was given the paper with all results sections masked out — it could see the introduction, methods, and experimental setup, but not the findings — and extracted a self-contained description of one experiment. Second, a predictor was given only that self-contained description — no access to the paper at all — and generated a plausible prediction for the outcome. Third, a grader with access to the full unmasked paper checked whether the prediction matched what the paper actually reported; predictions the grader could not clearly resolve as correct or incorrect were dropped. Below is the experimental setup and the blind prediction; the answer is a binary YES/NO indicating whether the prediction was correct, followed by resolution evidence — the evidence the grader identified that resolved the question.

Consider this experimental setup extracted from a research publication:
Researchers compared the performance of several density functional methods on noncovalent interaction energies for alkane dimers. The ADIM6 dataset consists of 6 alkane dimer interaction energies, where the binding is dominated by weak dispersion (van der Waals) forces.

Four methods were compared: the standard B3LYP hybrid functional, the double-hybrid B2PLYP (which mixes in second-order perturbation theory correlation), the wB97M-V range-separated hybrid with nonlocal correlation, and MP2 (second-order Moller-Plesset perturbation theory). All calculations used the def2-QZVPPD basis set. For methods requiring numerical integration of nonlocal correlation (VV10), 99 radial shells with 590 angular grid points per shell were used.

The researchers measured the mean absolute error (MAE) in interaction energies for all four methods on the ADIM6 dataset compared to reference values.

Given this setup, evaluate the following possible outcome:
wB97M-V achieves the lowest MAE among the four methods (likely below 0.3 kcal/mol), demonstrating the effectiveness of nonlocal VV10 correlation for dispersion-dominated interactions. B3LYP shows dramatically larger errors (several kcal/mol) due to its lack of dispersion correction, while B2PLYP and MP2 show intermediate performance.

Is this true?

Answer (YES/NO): YES